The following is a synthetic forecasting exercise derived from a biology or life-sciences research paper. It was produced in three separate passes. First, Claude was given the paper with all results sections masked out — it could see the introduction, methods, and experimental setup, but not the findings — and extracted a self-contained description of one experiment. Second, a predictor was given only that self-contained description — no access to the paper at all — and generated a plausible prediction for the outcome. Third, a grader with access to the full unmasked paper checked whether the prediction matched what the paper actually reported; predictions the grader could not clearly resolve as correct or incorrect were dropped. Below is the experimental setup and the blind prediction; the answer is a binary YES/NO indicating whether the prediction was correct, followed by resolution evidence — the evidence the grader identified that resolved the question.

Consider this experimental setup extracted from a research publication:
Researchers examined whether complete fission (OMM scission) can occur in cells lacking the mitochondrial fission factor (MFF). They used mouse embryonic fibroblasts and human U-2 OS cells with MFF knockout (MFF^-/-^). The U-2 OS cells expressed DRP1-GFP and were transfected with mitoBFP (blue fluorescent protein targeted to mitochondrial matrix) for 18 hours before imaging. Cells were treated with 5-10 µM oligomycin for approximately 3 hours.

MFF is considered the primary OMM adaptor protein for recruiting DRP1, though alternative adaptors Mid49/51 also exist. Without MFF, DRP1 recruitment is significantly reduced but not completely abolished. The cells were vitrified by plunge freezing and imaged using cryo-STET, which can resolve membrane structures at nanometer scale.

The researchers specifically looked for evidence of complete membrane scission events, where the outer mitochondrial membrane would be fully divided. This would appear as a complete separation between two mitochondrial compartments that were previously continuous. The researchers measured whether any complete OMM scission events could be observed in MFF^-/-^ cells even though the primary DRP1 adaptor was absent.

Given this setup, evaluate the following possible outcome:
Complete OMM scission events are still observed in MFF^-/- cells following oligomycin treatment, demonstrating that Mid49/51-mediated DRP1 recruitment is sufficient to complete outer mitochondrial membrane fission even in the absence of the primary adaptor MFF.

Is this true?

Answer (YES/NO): NO